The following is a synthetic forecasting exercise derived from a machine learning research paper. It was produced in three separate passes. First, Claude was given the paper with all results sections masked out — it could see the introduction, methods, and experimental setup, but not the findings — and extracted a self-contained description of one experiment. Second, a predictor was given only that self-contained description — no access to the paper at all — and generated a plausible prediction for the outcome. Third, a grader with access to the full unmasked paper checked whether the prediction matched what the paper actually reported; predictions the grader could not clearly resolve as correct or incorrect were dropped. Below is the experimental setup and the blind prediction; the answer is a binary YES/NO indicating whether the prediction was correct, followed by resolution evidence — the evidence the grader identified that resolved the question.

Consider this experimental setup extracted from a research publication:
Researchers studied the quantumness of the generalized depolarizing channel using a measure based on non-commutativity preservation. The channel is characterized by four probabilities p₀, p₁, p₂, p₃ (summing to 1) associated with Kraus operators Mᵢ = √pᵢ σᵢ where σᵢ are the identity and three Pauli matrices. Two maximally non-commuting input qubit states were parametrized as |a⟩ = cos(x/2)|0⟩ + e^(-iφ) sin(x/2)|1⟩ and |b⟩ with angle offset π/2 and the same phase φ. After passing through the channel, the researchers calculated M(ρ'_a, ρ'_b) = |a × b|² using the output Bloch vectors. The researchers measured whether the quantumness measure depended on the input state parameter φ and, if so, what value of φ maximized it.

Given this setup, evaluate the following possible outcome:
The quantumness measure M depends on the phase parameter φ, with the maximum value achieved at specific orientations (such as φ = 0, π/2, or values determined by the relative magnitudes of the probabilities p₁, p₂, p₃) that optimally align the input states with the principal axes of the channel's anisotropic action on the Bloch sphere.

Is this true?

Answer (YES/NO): YES